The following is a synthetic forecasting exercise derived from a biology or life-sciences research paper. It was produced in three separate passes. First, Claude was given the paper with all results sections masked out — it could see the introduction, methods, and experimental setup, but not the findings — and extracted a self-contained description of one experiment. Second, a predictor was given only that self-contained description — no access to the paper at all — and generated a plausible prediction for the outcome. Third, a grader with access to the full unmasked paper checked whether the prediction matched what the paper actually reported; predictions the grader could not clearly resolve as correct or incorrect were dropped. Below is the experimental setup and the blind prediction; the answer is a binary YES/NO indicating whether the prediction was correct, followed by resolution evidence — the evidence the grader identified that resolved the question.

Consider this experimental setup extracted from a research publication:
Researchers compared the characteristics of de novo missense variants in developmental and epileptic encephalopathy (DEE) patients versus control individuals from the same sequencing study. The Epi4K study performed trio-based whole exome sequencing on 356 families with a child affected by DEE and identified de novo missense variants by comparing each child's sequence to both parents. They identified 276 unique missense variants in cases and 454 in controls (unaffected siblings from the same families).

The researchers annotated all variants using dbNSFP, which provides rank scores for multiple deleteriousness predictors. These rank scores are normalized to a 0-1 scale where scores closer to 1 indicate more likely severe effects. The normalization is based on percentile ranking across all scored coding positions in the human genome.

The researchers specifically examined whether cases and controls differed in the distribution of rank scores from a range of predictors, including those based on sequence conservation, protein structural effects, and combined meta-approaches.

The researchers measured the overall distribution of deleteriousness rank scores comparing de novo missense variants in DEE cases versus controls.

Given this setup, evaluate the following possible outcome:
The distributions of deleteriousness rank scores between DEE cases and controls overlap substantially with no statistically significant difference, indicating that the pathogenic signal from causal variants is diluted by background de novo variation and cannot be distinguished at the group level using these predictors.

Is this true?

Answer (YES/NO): NO